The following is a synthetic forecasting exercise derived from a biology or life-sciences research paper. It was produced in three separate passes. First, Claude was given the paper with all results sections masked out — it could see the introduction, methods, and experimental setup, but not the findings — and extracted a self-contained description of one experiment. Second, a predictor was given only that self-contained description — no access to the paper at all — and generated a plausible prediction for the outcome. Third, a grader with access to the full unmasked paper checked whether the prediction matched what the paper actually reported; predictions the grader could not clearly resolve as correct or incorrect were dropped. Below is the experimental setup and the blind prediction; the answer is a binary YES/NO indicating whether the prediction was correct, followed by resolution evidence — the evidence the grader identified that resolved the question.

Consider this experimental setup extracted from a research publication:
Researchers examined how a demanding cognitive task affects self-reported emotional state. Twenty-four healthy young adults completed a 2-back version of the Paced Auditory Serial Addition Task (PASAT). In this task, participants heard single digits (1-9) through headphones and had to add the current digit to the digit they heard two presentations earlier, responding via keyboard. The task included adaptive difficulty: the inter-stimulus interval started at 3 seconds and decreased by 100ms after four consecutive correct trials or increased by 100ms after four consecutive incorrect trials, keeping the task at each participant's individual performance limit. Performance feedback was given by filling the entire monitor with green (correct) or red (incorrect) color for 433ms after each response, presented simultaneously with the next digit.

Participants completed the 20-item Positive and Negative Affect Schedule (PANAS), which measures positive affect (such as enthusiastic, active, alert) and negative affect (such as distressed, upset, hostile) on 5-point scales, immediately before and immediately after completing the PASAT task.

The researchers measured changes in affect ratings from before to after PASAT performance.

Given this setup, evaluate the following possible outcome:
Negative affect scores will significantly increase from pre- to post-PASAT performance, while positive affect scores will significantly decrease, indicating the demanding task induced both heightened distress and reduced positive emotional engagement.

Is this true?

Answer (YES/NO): YES